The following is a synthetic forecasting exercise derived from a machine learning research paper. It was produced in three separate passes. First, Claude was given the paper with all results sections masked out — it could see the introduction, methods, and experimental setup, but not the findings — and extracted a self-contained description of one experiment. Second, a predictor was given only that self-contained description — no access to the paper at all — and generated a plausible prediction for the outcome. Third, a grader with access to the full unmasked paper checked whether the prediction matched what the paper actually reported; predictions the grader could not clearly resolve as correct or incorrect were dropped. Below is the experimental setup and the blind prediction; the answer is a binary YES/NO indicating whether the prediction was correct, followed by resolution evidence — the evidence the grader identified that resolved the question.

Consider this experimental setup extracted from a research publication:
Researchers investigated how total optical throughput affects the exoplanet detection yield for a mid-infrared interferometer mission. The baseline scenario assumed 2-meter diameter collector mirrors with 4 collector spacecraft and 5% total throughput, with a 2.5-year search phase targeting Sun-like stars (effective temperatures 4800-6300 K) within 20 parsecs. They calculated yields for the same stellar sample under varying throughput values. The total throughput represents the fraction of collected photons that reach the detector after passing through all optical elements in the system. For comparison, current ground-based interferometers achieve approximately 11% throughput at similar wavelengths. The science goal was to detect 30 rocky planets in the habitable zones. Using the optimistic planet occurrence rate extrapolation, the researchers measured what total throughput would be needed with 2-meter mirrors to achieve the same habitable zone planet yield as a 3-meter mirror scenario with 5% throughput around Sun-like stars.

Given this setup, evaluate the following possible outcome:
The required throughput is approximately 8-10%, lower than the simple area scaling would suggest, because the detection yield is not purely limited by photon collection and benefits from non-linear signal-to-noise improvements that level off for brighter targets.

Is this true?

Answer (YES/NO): NO